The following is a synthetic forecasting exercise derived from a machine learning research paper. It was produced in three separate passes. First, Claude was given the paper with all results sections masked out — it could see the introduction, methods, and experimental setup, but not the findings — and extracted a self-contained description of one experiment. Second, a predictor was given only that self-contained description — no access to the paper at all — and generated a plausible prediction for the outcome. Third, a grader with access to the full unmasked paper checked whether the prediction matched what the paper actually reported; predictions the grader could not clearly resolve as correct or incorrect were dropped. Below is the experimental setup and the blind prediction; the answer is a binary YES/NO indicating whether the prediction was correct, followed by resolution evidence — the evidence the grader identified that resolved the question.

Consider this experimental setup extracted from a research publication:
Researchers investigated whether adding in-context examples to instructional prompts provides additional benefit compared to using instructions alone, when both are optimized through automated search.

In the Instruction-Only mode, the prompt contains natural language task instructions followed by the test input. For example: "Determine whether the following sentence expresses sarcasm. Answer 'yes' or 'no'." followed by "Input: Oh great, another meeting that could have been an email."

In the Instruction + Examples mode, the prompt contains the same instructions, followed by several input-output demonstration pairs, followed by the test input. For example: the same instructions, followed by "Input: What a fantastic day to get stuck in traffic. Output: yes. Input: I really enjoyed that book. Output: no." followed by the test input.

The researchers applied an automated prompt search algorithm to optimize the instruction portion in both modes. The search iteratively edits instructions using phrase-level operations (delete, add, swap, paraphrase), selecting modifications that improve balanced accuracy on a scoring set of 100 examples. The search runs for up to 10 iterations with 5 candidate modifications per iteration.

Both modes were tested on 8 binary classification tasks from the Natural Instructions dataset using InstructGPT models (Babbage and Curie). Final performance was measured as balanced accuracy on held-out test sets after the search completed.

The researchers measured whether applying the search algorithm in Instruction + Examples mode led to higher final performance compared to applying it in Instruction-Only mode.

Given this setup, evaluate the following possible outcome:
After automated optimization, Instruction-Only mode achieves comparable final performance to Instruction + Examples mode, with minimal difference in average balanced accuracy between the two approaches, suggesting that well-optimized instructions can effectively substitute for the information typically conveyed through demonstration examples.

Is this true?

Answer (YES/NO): YES